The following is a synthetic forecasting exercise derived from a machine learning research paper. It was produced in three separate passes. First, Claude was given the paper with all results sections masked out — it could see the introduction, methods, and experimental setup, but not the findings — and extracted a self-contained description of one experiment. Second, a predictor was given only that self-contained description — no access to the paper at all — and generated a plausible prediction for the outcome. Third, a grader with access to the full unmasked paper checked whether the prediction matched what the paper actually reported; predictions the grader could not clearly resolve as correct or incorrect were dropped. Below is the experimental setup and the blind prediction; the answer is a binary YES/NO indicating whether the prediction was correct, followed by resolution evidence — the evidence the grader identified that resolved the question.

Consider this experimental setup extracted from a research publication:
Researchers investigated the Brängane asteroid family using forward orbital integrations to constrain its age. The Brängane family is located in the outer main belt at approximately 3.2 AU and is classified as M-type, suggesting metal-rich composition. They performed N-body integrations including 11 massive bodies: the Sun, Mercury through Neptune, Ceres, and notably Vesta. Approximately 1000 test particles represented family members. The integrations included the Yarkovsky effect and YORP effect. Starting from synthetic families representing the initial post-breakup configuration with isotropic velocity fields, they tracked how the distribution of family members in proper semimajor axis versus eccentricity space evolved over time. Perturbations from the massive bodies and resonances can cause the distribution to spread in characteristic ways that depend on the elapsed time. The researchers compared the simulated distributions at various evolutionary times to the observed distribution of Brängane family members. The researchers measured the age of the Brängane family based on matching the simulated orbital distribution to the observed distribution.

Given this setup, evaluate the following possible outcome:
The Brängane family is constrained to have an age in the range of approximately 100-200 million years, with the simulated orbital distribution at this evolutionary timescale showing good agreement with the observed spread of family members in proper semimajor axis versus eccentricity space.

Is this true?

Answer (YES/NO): NO